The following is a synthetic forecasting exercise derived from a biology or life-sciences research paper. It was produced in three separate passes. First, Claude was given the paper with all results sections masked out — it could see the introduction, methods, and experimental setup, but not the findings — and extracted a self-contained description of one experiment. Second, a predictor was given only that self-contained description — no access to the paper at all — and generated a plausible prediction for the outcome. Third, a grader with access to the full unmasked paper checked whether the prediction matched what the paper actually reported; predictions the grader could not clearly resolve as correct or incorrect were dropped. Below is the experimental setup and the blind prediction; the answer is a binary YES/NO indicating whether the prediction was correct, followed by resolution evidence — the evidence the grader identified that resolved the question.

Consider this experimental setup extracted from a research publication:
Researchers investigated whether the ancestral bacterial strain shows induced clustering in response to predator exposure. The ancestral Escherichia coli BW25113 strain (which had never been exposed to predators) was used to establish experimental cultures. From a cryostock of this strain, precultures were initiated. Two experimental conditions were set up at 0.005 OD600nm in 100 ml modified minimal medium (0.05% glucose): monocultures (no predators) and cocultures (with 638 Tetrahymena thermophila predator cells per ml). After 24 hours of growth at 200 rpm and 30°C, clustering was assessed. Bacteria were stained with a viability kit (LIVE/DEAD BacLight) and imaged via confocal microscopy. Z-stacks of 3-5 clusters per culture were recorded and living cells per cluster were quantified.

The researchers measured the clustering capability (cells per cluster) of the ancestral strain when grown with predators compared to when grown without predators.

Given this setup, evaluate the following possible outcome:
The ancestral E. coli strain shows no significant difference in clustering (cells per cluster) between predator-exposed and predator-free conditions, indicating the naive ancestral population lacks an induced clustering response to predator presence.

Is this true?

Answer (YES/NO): NO